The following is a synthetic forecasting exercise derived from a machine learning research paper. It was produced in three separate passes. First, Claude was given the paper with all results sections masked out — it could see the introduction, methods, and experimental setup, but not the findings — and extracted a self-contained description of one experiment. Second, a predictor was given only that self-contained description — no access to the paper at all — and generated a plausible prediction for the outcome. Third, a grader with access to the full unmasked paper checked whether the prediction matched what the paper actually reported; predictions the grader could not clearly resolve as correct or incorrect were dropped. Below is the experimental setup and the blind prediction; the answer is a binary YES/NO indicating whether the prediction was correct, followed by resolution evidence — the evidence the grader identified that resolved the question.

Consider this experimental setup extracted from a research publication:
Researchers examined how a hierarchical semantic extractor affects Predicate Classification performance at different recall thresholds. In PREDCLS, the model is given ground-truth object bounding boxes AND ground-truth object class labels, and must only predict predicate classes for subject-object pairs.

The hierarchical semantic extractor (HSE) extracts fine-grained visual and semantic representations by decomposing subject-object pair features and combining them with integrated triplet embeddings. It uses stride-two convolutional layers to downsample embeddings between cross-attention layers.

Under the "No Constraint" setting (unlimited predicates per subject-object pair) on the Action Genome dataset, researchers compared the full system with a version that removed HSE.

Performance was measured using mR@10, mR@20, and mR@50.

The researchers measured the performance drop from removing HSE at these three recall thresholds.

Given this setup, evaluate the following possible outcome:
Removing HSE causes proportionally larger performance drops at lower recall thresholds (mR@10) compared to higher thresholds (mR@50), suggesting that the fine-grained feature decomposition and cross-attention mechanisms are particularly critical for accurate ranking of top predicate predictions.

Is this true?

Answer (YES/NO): YES